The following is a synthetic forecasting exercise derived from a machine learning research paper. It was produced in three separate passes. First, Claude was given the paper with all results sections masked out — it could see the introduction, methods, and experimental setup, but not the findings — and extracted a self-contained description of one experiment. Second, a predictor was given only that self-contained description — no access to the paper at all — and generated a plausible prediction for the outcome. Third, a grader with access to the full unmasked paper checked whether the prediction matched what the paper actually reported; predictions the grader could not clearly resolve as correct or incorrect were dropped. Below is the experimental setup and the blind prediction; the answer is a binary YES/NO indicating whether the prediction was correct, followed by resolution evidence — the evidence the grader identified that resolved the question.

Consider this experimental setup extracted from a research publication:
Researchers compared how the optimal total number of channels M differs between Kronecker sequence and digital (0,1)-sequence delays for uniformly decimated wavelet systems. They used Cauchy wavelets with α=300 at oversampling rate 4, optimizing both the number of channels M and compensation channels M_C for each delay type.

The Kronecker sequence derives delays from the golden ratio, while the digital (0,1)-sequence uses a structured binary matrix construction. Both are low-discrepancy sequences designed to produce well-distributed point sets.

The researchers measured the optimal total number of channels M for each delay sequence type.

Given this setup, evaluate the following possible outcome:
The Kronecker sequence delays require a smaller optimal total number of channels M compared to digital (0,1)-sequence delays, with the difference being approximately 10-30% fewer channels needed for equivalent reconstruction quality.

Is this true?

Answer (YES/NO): NO